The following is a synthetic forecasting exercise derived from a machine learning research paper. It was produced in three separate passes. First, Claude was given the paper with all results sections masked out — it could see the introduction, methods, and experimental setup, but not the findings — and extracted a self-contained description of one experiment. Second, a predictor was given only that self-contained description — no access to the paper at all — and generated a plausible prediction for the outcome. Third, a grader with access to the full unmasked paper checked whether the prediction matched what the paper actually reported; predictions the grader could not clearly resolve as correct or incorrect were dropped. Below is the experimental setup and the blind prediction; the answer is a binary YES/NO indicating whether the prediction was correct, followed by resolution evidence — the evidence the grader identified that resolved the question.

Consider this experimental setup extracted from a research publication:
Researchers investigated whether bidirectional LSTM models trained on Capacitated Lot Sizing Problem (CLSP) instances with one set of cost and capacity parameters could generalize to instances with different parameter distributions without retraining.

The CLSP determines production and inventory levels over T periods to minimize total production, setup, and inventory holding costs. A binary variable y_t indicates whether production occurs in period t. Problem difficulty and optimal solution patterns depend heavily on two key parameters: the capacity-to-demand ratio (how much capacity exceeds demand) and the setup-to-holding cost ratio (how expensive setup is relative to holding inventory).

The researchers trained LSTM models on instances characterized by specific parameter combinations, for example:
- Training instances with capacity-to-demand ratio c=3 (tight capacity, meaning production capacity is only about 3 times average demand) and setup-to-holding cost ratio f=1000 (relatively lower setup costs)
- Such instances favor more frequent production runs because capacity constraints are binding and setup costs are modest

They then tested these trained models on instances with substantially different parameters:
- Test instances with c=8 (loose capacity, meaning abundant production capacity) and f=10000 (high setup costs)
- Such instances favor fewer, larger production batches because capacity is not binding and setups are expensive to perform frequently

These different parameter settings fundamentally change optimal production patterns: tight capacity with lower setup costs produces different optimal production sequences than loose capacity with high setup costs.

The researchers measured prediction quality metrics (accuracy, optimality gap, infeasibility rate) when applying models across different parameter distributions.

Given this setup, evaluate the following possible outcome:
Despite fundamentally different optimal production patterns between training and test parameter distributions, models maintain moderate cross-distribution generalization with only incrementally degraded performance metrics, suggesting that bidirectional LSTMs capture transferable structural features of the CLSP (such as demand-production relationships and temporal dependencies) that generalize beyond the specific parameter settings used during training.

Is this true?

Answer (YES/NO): NO